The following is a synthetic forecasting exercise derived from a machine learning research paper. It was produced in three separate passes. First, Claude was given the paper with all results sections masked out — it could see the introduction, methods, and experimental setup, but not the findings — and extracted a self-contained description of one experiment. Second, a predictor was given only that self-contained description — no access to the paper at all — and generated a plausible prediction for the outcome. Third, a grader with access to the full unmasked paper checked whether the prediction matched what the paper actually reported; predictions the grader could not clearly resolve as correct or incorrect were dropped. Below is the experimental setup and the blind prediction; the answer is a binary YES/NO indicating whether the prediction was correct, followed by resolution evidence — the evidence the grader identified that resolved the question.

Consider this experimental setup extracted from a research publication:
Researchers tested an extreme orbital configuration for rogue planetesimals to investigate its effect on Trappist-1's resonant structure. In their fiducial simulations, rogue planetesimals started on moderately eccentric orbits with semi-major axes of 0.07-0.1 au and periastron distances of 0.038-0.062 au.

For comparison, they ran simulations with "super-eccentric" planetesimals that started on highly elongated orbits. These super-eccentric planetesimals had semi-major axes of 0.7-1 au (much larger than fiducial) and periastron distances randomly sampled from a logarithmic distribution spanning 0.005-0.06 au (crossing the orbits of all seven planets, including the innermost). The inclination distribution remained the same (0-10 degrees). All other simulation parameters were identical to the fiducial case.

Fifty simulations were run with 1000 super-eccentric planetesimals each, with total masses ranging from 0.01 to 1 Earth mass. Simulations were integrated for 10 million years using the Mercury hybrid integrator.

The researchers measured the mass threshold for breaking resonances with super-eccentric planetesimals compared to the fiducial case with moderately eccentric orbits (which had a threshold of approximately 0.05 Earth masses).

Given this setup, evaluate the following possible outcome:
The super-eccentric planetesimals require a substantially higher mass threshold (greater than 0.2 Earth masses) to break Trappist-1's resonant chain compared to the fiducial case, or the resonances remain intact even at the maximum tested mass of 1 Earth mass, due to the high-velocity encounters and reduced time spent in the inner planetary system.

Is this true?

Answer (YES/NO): NO